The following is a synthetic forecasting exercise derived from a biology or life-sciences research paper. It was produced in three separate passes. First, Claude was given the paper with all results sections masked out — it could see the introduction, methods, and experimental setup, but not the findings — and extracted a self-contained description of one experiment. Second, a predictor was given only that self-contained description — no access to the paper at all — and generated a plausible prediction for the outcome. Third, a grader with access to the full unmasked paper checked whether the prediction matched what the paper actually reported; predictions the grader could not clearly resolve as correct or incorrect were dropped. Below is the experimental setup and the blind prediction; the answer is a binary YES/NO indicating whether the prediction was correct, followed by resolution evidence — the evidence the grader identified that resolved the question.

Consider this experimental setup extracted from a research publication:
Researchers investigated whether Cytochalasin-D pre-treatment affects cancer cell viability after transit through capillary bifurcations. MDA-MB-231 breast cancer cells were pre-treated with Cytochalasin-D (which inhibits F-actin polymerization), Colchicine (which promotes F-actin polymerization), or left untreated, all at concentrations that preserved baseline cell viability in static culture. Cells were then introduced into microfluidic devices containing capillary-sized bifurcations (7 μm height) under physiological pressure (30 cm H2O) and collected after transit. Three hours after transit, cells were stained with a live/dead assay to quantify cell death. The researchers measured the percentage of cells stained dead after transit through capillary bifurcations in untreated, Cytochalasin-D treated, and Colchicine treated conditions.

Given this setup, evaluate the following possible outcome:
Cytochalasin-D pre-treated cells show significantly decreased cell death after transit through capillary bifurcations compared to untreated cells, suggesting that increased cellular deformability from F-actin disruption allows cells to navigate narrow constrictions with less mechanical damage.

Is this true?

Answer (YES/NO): NO